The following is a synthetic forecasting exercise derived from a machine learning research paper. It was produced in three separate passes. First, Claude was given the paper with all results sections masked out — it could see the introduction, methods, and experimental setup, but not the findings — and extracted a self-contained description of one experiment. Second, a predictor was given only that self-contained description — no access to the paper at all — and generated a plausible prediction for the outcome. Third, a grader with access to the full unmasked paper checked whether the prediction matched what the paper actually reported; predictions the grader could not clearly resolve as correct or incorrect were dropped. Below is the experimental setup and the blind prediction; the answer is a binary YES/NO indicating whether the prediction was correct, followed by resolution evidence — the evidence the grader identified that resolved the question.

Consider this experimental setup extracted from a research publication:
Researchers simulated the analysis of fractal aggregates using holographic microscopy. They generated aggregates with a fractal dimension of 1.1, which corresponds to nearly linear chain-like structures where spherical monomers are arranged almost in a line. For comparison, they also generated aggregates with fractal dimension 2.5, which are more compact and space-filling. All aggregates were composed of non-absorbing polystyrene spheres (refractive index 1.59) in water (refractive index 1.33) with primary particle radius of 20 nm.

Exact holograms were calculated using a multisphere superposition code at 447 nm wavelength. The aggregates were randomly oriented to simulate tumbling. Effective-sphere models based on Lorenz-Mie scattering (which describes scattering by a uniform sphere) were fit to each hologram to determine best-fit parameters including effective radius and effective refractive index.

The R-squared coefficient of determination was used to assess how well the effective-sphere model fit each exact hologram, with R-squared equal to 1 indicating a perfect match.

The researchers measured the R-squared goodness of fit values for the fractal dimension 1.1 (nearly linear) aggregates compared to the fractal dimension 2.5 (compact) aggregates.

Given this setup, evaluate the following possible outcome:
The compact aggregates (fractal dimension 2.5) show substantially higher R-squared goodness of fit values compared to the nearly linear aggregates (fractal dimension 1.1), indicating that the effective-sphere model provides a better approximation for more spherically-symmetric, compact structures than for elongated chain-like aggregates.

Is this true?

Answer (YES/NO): YES